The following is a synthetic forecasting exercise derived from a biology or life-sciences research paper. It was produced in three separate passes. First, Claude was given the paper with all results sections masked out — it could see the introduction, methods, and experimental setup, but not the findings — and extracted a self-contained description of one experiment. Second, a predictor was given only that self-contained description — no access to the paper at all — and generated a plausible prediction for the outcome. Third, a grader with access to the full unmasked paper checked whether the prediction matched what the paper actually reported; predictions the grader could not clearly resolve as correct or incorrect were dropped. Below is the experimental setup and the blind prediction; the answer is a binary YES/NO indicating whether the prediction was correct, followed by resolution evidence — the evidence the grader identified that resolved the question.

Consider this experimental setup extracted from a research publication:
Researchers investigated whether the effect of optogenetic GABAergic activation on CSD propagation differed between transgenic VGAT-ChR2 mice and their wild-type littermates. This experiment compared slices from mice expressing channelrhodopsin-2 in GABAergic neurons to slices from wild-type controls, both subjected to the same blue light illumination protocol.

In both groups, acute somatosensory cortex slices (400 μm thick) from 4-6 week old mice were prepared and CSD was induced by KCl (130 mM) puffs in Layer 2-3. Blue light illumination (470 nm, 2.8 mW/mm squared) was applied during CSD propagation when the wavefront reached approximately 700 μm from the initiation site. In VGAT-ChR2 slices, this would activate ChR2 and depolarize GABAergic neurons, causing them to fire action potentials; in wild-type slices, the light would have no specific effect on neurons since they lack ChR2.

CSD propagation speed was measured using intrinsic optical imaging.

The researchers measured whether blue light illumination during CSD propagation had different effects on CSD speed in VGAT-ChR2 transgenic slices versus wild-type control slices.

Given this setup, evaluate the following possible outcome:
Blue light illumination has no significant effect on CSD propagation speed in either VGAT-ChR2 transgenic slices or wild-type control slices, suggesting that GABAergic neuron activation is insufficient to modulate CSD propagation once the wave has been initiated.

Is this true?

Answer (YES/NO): NO